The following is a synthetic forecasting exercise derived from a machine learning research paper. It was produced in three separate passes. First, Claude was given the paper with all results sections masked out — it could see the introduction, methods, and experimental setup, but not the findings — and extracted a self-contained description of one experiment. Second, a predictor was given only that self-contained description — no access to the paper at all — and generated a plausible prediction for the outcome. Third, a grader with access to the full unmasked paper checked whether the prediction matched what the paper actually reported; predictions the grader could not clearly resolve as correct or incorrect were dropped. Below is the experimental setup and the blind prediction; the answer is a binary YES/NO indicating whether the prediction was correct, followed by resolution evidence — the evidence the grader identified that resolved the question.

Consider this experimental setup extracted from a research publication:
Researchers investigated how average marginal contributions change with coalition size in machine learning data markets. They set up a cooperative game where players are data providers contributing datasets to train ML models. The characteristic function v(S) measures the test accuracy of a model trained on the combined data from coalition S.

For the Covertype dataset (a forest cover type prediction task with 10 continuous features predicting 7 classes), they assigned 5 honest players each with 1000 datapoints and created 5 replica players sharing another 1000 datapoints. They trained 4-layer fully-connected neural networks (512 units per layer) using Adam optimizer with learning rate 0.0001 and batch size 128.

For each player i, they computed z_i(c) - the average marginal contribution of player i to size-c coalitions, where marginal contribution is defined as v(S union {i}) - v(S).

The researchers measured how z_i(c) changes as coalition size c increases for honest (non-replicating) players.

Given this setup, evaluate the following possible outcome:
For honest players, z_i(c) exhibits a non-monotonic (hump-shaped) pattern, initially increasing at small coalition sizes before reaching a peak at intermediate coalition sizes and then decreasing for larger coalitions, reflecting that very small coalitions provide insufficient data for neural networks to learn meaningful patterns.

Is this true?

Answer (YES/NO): NO